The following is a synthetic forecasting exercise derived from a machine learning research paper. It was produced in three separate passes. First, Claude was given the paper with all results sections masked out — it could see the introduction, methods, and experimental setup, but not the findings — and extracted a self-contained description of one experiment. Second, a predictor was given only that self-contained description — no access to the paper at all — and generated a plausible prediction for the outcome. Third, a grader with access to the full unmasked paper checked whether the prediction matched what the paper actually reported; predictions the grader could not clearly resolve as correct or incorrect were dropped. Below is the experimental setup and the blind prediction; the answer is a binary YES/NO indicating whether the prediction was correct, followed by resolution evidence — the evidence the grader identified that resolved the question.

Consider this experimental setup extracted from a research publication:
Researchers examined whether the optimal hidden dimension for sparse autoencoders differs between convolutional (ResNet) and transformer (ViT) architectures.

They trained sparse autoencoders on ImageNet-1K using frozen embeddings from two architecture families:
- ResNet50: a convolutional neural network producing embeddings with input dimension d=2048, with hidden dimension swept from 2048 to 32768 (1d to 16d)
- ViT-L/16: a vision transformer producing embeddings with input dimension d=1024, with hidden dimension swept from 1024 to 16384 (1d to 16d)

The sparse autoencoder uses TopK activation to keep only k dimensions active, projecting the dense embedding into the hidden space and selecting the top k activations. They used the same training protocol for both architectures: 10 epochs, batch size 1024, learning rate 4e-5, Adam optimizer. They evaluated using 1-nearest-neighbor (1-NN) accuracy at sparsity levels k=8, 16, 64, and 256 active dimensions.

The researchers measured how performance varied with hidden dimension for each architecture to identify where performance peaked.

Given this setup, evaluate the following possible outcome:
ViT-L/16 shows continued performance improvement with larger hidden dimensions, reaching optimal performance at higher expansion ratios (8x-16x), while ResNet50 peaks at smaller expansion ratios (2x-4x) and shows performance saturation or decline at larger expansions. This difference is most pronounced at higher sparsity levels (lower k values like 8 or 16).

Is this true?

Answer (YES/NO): NO